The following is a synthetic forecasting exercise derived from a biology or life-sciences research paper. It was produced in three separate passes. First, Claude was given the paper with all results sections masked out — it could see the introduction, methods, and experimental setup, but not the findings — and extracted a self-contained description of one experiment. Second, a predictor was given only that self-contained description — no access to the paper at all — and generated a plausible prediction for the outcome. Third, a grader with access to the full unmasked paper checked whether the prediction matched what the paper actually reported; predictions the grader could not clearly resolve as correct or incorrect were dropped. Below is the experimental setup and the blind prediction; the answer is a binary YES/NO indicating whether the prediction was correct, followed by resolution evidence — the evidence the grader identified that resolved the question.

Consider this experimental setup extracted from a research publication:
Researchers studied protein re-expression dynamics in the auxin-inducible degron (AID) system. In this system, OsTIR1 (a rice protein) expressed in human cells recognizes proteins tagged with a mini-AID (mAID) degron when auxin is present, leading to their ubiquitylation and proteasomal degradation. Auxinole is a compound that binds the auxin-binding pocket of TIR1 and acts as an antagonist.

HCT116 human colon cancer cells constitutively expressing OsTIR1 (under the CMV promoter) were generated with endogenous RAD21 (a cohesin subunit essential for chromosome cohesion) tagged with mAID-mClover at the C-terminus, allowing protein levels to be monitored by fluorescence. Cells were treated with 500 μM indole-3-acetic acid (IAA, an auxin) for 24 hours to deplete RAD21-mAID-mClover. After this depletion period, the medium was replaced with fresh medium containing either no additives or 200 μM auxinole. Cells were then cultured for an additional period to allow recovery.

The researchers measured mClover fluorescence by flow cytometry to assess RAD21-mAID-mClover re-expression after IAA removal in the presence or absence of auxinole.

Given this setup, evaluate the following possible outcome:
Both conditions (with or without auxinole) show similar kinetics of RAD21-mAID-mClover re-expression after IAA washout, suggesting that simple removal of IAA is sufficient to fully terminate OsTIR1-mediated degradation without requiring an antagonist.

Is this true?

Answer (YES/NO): NO